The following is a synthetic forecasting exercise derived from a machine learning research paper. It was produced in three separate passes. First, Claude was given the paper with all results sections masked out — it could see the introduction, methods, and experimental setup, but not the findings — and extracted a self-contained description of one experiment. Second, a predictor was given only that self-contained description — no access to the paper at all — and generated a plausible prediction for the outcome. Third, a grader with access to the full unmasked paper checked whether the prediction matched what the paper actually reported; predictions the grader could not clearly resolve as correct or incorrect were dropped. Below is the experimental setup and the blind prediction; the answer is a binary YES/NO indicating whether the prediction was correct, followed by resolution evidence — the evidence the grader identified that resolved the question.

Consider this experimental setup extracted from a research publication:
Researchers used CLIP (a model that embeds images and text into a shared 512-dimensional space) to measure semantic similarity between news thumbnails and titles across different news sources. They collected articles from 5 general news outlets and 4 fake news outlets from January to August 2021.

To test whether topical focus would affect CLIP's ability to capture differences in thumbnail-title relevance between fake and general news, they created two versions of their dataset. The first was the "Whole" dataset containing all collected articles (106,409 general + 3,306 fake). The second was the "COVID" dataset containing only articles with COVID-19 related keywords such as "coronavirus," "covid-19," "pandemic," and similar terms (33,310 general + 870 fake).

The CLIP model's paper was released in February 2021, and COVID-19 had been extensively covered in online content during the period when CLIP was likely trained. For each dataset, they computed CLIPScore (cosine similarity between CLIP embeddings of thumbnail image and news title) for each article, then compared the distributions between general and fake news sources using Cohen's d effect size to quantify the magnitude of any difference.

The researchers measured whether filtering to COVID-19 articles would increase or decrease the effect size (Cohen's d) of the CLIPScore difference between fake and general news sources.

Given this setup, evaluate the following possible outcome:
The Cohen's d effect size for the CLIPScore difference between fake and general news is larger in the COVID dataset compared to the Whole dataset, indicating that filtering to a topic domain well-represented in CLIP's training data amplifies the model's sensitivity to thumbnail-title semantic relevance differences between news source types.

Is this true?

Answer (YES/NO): NO